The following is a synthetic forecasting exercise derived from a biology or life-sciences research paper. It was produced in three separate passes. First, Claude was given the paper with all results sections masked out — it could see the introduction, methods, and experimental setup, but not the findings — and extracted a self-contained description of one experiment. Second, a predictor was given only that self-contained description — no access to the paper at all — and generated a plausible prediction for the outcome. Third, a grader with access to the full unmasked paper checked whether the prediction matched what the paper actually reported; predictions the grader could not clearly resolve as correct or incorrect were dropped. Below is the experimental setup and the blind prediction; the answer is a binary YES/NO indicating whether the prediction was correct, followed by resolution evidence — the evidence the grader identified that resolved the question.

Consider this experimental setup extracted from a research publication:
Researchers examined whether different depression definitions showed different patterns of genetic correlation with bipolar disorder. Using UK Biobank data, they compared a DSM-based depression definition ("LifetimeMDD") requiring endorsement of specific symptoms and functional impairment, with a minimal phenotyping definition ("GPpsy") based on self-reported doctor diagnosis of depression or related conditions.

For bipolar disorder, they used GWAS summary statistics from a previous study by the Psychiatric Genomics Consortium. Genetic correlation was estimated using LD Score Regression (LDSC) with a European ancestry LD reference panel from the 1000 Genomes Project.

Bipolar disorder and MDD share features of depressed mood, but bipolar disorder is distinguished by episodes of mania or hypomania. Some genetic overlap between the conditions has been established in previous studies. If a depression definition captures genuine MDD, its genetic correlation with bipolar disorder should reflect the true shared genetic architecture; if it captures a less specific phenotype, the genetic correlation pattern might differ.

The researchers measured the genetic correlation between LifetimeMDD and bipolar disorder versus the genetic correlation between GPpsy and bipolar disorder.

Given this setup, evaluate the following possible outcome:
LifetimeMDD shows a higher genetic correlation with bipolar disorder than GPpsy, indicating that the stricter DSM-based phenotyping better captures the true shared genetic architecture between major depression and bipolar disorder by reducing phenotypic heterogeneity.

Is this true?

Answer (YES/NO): NO